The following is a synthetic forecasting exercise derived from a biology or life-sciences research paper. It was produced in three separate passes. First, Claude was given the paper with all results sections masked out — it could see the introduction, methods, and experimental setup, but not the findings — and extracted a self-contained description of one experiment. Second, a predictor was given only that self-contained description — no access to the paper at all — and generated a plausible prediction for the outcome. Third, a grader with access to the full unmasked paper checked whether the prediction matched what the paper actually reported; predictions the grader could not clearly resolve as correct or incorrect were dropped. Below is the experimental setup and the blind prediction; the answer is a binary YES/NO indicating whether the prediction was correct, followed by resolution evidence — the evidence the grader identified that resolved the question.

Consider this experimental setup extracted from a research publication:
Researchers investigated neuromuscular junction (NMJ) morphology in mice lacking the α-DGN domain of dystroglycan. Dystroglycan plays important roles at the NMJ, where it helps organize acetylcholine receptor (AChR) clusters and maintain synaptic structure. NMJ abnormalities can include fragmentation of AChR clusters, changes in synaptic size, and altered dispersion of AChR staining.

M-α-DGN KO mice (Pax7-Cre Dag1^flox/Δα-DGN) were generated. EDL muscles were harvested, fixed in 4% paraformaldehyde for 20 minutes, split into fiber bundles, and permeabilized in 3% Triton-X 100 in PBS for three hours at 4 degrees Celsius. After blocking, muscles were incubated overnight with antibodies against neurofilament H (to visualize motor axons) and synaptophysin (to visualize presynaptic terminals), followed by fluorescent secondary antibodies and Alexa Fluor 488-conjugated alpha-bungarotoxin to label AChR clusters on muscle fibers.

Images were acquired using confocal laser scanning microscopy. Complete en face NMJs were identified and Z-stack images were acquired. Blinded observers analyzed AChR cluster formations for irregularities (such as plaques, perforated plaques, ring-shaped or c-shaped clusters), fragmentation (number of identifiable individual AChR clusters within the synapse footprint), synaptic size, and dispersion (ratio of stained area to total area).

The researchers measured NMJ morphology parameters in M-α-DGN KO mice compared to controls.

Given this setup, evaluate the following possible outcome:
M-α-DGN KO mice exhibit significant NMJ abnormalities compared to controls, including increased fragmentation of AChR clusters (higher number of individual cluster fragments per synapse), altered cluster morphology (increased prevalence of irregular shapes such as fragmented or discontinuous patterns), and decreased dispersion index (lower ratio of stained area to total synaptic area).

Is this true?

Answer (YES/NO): NO